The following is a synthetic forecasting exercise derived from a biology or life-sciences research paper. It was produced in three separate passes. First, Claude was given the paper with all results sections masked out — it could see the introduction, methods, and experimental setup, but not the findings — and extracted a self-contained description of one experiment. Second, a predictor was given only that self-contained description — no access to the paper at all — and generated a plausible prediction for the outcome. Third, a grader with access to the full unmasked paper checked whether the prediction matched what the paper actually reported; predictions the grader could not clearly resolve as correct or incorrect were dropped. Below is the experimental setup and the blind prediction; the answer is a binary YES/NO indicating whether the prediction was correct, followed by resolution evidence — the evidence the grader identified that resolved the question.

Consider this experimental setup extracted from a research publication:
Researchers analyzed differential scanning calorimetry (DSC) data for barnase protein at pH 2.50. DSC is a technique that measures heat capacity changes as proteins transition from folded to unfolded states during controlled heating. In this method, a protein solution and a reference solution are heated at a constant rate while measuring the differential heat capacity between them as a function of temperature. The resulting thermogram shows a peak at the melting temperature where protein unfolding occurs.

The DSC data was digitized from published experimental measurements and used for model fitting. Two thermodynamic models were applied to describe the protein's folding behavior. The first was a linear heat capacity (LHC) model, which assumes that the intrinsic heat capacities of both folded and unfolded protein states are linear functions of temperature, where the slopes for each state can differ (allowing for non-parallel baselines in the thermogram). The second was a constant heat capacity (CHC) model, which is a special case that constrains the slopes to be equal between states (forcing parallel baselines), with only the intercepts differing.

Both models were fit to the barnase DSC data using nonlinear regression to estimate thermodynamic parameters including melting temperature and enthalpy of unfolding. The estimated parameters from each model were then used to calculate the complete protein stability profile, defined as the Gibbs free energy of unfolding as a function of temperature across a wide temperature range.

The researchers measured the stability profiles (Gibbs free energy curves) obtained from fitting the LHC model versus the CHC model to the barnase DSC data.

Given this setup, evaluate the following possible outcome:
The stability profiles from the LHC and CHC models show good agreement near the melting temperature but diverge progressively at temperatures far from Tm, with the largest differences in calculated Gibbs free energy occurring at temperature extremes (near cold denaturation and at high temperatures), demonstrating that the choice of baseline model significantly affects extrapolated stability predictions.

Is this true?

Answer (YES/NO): NO